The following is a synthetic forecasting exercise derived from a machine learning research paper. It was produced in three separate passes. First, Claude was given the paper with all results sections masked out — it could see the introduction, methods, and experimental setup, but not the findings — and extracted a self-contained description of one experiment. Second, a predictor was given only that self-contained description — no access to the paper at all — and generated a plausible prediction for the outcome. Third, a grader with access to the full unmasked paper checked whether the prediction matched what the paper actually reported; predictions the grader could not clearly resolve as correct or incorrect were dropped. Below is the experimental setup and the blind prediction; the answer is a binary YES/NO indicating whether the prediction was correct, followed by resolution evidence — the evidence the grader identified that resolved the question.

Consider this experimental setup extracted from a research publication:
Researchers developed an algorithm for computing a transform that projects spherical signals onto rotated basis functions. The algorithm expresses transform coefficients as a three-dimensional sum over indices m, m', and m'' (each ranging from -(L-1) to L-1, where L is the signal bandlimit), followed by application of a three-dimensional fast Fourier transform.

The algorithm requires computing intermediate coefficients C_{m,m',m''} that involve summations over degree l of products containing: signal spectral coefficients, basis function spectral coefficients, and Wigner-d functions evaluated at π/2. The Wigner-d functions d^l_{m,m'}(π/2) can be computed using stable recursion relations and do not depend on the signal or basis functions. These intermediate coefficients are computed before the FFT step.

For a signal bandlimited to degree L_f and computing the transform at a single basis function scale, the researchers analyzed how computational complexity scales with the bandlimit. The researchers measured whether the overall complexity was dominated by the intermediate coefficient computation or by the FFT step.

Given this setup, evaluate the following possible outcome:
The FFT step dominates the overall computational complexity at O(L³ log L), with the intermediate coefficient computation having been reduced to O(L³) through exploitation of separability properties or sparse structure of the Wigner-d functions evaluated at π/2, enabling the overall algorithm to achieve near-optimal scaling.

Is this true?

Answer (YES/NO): NO